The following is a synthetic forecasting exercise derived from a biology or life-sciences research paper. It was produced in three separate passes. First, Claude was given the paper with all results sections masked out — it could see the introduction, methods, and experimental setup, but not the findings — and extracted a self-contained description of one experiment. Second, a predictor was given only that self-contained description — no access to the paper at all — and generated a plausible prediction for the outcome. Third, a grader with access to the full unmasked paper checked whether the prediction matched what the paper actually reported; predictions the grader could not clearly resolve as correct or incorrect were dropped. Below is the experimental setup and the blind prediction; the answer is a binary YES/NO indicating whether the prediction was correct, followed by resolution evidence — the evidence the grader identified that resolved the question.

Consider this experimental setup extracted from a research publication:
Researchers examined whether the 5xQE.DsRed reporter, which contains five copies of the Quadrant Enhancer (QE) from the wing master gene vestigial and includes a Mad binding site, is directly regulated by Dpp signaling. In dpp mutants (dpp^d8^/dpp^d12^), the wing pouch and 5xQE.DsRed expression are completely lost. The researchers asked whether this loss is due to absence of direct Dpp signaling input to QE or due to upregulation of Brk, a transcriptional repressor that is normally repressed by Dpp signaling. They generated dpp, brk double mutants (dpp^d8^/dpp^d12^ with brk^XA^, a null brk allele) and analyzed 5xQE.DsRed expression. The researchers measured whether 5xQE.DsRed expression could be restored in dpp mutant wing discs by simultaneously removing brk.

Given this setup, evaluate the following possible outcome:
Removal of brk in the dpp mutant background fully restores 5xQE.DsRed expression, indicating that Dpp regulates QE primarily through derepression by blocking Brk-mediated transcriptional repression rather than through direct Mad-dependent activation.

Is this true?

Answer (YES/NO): YES